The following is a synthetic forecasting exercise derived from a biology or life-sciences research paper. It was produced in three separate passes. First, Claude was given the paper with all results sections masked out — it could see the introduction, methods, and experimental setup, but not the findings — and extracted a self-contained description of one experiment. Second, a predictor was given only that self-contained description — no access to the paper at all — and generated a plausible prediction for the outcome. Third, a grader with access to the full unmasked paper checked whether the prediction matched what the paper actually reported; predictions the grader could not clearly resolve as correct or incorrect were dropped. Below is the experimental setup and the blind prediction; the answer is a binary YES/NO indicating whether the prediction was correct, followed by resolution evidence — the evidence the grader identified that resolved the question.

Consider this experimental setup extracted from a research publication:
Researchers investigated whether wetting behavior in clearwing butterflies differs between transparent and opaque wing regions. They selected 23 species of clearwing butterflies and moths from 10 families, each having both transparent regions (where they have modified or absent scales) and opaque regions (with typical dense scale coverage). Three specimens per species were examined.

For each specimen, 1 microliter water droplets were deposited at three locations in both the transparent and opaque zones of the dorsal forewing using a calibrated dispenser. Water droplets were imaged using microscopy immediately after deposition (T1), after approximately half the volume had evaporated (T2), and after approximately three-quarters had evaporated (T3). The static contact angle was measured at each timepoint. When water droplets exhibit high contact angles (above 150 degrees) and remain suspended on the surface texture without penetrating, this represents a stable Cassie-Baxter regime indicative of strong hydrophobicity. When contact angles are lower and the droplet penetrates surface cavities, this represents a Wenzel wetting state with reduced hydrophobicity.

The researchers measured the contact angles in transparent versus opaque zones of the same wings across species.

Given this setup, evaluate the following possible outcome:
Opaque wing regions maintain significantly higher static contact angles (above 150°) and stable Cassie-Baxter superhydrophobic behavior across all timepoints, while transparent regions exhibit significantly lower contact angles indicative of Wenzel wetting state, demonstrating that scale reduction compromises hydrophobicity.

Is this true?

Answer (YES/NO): NO